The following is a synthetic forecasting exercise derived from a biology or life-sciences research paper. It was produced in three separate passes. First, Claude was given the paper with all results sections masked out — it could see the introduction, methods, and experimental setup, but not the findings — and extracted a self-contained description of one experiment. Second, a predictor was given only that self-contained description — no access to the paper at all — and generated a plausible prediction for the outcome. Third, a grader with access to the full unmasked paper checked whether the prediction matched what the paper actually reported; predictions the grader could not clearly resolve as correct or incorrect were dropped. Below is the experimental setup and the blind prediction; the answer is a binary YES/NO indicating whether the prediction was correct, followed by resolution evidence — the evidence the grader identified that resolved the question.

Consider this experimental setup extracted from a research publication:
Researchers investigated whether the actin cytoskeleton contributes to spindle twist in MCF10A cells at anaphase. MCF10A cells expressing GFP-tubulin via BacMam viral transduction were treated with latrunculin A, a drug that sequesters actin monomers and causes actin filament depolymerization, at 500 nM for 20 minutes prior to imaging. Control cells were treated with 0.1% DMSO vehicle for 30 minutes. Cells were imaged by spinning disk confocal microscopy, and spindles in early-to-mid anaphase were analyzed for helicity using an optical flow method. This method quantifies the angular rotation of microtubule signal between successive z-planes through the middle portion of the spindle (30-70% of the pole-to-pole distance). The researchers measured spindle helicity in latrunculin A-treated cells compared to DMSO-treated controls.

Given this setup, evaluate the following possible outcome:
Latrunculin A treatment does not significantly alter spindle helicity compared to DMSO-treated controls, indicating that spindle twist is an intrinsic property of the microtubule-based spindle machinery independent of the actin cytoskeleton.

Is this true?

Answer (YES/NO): NO